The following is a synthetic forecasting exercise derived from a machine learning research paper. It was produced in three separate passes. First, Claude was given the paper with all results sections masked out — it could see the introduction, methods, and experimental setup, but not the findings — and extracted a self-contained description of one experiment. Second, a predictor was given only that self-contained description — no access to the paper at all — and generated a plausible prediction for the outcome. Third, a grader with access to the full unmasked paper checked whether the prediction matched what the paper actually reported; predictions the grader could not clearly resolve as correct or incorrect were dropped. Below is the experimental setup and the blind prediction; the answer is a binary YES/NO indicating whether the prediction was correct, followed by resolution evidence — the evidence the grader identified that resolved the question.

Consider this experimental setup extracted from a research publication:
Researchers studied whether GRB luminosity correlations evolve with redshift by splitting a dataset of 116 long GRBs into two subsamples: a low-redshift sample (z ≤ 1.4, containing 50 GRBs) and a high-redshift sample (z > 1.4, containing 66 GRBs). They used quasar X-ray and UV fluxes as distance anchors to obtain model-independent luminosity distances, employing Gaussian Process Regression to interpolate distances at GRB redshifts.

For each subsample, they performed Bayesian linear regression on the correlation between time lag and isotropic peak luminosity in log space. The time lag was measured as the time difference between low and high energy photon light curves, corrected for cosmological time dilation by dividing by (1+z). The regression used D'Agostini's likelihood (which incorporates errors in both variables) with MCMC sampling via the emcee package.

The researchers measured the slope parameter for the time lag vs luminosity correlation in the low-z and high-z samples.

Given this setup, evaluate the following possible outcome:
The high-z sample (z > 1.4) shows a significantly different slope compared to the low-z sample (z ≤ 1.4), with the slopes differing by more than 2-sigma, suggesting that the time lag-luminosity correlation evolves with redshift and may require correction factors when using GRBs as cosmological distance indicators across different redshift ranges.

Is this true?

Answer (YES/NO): NO